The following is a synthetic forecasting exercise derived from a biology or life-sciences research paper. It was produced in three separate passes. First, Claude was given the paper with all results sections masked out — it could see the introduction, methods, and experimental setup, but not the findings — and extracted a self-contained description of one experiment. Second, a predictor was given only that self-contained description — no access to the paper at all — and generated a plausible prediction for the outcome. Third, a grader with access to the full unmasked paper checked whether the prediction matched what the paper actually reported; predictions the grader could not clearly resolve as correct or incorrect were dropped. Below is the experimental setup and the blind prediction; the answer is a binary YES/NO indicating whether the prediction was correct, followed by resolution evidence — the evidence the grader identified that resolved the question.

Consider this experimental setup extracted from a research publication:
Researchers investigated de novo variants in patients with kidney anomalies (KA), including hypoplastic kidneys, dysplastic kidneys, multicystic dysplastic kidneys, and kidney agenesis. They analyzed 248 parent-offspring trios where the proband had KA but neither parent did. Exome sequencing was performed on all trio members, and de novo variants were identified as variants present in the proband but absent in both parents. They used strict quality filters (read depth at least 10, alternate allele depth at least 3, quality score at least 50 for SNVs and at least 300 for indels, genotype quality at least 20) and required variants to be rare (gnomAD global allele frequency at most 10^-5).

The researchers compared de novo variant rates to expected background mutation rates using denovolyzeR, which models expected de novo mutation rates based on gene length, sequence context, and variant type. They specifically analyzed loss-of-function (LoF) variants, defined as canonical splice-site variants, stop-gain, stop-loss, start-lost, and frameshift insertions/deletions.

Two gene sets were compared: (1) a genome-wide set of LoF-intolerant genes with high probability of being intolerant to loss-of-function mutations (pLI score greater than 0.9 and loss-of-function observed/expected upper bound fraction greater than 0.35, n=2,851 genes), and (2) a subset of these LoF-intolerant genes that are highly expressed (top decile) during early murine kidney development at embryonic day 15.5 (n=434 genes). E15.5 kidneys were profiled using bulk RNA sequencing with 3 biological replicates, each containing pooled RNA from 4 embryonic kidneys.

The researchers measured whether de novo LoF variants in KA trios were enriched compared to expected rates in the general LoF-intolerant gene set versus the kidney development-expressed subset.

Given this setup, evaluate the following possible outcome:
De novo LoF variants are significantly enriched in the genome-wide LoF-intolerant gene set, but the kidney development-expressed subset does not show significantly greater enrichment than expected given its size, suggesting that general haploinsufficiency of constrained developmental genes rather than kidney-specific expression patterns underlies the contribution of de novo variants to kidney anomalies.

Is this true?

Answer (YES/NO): NO